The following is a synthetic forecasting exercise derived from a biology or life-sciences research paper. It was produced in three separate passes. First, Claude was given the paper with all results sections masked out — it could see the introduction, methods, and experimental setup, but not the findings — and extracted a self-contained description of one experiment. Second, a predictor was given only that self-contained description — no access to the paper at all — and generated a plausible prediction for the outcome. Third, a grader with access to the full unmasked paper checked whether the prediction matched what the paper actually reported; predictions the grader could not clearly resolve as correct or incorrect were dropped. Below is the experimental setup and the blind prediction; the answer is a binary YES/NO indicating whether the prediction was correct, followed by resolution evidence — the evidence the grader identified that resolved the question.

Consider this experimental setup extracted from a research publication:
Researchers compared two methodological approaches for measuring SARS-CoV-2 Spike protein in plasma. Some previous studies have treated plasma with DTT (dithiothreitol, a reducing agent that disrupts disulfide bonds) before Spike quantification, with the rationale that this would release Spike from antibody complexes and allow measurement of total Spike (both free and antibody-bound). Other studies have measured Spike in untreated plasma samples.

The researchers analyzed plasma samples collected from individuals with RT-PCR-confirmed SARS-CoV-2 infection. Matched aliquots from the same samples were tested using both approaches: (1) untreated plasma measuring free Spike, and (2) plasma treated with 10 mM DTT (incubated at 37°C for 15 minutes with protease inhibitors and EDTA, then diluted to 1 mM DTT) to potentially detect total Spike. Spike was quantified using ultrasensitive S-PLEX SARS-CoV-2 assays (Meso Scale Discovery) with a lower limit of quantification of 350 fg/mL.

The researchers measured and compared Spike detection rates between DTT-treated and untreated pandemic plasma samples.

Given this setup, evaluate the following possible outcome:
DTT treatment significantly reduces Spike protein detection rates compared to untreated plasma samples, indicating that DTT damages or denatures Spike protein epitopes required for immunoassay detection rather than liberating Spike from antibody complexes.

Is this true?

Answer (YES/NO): NO